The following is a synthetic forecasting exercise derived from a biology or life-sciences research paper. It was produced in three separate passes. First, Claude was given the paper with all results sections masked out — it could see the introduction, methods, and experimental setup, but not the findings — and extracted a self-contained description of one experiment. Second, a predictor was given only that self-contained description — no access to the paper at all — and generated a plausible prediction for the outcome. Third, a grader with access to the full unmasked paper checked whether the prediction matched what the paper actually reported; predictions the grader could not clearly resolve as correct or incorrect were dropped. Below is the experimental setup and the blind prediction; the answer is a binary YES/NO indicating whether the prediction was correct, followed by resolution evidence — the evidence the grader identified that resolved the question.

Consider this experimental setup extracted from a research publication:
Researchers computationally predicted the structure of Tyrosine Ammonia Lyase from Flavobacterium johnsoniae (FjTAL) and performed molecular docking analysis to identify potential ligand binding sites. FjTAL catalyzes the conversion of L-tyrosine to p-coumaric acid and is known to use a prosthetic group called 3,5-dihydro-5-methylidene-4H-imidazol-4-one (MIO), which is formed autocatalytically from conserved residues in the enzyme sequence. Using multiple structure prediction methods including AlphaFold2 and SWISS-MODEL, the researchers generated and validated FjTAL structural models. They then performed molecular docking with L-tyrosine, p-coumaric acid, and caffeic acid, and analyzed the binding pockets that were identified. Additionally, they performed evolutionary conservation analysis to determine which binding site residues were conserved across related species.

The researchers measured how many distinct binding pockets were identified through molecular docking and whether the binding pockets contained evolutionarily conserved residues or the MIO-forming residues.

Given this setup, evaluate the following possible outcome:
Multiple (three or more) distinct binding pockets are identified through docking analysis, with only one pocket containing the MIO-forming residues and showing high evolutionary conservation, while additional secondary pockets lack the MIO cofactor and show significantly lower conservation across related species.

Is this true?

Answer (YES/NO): NO